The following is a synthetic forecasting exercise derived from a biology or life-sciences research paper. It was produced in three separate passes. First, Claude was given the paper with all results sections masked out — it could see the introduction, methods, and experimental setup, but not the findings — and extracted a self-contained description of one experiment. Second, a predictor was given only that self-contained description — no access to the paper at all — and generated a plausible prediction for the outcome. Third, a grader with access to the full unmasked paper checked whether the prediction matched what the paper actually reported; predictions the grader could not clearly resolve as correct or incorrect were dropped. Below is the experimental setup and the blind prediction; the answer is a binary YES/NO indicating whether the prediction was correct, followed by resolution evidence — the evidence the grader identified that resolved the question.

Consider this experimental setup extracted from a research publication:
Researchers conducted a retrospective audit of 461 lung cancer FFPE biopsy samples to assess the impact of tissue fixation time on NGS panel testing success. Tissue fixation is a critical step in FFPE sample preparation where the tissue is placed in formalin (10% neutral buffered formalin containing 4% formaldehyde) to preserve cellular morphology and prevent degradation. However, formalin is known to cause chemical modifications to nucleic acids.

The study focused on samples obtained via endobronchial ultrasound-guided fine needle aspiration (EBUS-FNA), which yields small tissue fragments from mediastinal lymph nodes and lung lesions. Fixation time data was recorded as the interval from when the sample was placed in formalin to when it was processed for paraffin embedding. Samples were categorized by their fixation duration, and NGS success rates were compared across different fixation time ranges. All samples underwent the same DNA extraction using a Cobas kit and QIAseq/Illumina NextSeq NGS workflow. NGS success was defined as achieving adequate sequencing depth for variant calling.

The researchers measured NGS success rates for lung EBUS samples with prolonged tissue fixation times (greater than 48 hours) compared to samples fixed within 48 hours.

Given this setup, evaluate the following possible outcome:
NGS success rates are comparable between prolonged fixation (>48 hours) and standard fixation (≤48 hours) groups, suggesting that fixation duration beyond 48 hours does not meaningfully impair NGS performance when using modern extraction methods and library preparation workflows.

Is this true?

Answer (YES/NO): NO